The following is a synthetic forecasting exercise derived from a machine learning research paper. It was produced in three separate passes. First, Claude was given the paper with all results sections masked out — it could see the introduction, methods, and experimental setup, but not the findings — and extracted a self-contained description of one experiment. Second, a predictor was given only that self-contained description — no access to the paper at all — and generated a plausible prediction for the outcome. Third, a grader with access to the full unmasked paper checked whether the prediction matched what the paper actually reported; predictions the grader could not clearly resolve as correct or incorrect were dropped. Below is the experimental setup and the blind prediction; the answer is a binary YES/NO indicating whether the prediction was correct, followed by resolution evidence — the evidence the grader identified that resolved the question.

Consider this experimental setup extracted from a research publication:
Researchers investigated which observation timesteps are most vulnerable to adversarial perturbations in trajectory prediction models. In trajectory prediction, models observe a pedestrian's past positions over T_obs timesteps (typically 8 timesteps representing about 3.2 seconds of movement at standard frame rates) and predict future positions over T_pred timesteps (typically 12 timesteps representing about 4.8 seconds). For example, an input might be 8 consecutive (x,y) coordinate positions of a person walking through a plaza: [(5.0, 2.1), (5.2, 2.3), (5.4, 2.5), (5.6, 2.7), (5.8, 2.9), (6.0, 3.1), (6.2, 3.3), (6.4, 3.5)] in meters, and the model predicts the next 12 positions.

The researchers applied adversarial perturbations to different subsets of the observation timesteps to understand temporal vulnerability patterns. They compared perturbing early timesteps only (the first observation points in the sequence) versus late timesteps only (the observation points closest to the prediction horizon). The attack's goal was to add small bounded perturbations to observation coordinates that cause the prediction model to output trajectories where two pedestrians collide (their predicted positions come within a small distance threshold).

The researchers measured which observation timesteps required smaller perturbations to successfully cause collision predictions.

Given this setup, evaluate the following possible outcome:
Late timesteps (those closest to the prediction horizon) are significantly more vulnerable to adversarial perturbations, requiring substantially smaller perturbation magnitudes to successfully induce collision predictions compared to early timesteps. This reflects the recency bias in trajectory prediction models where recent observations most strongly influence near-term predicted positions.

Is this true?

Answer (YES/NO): YES